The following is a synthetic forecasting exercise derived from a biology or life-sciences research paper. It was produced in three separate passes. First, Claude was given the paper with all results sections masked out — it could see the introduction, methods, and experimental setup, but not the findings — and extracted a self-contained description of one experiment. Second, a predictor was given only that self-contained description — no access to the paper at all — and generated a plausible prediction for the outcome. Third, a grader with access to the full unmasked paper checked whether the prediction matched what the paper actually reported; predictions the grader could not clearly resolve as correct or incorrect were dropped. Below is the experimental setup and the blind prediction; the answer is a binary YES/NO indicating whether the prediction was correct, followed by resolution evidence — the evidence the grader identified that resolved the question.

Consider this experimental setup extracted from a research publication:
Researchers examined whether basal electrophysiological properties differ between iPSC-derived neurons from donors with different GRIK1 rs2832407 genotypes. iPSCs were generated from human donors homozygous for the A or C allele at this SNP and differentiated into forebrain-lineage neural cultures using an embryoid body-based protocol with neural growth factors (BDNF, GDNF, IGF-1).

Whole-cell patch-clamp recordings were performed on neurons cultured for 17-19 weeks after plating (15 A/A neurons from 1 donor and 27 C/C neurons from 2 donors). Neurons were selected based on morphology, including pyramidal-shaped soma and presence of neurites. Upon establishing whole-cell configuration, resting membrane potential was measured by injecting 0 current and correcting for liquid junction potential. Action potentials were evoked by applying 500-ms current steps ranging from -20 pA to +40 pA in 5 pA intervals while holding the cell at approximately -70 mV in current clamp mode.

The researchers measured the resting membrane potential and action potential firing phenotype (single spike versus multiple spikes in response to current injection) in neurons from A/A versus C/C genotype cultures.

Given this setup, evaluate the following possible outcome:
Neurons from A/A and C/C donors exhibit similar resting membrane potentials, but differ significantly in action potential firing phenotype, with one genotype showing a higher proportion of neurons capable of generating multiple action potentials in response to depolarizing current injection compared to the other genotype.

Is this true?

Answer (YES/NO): NO